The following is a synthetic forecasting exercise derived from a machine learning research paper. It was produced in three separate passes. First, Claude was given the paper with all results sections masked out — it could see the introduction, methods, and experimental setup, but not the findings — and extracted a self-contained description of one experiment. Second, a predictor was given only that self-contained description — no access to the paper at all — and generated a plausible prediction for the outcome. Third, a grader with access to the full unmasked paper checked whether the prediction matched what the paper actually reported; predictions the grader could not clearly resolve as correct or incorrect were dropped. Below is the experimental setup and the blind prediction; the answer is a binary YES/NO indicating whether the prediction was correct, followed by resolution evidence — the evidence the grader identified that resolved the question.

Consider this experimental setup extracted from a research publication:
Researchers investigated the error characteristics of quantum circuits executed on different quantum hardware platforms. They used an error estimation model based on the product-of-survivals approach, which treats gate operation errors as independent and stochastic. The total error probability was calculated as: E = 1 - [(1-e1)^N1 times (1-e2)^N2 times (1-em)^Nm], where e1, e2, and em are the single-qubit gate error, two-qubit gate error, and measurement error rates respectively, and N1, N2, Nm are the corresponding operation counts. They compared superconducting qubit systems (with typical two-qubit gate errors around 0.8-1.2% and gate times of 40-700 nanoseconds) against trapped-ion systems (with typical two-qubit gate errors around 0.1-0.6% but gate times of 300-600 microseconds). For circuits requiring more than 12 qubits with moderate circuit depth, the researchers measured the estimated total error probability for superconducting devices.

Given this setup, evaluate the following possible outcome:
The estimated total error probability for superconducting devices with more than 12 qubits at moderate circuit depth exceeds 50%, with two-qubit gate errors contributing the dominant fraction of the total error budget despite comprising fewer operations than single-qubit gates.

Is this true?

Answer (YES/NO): NO